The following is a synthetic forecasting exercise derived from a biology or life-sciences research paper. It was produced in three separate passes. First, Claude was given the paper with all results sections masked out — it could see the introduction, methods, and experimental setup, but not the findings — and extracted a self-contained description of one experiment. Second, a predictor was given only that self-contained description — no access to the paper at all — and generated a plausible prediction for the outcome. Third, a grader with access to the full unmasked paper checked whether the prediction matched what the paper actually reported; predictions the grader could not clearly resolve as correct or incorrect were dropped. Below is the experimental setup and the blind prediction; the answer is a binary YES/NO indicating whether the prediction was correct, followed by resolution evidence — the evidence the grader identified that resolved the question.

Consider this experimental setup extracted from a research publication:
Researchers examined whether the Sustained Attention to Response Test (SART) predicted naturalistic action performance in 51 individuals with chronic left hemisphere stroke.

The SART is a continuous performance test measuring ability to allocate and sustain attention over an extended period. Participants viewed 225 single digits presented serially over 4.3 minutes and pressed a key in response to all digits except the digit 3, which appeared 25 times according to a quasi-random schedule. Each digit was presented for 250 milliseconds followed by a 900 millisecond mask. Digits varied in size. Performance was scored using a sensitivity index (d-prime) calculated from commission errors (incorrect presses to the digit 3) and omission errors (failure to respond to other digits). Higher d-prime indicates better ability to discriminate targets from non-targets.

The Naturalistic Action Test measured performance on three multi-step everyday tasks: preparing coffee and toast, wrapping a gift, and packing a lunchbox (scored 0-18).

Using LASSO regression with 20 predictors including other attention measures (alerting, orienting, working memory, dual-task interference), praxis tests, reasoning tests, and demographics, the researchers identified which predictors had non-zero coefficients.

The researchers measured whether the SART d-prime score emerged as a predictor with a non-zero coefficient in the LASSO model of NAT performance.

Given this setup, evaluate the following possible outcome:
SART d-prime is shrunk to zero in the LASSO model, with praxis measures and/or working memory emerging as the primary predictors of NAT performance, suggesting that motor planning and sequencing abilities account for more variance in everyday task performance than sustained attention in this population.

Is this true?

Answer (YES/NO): NO